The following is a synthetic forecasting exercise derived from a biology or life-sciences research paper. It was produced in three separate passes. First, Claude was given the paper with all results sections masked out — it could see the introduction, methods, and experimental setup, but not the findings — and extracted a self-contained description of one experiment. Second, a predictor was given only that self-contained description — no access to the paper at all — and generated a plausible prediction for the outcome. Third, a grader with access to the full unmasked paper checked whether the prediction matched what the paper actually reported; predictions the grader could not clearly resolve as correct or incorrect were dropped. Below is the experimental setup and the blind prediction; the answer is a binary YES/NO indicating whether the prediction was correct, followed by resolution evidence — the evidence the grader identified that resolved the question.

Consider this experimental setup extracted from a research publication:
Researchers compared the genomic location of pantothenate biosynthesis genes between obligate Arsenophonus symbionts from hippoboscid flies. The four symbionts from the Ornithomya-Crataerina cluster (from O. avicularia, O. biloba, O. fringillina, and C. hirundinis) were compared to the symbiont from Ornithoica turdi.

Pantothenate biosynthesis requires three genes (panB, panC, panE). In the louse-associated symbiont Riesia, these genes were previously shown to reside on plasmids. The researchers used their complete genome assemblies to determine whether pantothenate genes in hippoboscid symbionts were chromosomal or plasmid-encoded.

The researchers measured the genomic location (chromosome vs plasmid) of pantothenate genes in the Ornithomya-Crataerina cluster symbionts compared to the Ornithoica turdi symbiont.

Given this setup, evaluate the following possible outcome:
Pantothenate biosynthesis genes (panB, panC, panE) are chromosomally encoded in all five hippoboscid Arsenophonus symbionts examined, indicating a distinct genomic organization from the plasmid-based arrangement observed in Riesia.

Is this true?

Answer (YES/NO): NO